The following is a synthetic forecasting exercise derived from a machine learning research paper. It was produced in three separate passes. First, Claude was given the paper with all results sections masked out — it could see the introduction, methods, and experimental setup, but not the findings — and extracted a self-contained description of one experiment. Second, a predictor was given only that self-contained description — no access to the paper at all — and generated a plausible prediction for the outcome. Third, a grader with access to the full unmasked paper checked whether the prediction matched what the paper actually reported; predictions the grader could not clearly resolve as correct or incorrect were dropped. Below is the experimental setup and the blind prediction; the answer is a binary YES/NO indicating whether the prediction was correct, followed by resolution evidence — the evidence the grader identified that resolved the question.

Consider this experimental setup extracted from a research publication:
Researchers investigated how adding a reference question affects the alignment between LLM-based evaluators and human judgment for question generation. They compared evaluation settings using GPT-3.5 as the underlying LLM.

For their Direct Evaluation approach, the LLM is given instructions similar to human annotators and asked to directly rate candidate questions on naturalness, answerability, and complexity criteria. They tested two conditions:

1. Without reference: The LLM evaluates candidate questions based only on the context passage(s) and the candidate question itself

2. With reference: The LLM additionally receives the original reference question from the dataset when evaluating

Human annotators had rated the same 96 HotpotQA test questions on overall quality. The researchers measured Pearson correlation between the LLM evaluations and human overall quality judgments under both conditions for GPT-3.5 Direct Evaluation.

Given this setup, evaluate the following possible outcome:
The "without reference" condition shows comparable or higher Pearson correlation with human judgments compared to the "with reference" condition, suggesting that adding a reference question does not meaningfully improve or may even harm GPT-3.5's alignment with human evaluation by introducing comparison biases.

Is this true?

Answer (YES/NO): NO